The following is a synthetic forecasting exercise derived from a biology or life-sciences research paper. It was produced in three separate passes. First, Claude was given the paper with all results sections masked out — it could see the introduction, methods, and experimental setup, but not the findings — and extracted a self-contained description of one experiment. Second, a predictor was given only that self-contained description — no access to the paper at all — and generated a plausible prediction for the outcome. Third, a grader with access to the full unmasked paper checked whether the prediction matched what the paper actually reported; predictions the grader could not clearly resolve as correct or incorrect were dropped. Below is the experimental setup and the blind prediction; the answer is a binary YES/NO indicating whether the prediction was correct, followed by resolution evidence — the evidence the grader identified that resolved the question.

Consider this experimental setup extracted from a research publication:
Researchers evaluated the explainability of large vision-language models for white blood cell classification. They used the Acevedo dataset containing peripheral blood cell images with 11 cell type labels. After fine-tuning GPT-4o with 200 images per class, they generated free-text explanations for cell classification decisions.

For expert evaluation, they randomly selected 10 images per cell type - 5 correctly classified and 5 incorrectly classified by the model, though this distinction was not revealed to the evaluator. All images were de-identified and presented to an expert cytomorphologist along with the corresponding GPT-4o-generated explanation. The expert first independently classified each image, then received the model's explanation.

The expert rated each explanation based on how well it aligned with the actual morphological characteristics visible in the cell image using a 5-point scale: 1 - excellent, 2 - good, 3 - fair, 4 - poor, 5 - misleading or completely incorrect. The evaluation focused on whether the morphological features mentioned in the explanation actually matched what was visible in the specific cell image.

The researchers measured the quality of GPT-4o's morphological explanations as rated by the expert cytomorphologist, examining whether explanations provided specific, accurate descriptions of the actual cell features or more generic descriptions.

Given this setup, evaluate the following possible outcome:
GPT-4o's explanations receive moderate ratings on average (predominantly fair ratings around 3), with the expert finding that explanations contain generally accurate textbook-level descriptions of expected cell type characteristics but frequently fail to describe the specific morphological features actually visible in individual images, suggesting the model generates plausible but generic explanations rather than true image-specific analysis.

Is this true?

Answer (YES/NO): NO